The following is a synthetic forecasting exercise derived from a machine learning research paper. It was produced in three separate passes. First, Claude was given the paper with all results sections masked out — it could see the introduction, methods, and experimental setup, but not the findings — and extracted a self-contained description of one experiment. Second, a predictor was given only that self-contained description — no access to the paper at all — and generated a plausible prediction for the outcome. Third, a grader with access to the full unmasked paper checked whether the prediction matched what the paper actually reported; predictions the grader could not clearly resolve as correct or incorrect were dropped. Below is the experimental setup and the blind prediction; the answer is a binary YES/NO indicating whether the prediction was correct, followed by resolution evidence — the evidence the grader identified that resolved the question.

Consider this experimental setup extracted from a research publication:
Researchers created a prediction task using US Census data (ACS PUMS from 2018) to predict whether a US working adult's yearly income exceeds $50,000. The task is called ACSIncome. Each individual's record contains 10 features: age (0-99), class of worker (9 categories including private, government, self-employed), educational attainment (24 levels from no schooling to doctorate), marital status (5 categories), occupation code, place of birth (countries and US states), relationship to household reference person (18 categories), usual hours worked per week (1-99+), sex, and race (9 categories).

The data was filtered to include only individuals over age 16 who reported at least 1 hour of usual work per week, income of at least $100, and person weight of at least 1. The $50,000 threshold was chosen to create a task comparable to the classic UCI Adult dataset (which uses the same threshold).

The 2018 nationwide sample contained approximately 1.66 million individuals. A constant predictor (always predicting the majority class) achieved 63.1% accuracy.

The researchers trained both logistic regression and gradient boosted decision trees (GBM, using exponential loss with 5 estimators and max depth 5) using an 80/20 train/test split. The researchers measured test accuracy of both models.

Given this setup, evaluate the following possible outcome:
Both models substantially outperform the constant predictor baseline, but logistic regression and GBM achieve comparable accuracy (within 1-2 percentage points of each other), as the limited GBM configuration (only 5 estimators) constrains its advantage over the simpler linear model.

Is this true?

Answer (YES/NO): NO